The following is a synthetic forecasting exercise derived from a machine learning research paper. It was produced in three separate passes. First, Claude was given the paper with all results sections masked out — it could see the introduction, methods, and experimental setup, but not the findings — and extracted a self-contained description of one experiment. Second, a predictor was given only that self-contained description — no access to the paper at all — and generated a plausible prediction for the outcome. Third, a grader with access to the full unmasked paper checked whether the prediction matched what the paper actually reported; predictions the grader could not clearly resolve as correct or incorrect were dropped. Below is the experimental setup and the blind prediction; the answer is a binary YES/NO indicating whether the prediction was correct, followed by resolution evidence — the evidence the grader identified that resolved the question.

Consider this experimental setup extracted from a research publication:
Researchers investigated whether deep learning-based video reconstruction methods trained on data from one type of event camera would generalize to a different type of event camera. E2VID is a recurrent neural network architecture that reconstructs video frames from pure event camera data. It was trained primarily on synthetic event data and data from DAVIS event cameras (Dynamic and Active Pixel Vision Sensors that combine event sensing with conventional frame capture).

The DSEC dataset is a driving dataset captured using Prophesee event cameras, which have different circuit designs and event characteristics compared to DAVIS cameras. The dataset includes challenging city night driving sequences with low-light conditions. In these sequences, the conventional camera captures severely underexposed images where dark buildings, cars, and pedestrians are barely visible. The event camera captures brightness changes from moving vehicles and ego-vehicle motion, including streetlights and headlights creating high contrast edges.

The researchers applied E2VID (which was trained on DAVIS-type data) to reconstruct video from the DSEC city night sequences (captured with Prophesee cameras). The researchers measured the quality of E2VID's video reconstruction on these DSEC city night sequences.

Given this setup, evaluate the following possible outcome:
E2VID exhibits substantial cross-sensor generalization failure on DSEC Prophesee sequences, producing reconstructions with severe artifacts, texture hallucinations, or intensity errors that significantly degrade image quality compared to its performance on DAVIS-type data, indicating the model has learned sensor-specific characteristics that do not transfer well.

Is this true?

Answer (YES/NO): YES